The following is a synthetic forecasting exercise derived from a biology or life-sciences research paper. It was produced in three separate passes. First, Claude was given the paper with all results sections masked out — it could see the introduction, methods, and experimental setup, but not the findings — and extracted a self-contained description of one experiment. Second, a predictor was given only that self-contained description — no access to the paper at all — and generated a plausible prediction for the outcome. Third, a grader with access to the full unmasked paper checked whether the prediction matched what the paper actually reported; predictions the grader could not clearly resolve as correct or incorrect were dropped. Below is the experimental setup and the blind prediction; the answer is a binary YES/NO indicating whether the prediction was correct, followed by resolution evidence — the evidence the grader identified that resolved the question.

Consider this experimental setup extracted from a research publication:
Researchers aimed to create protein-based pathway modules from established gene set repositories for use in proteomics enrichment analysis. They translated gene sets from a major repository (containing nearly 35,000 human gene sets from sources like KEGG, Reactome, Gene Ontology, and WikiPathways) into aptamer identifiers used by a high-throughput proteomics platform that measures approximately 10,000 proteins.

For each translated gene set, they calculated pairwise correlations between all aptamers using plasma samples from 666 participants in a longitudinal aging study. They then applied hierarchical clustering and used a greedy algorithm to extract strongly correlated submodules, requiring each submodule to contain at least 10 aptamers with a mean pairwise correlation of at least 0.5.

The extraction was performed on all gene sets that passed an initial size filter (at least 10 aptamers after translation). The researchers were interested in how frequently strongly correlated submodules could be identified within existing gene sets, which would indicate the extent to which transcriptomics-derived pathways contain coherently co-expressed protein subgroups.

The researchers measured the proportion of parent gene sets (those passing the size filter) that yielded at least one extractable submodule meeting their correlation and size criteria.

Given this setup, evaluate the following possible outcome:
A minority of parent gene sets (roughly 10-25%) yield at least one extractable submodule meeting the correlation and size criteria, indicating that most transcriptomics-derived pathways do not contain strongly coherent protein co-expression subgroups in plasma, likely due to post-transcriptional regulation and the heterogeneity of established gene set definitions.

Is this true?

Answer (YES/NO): NO